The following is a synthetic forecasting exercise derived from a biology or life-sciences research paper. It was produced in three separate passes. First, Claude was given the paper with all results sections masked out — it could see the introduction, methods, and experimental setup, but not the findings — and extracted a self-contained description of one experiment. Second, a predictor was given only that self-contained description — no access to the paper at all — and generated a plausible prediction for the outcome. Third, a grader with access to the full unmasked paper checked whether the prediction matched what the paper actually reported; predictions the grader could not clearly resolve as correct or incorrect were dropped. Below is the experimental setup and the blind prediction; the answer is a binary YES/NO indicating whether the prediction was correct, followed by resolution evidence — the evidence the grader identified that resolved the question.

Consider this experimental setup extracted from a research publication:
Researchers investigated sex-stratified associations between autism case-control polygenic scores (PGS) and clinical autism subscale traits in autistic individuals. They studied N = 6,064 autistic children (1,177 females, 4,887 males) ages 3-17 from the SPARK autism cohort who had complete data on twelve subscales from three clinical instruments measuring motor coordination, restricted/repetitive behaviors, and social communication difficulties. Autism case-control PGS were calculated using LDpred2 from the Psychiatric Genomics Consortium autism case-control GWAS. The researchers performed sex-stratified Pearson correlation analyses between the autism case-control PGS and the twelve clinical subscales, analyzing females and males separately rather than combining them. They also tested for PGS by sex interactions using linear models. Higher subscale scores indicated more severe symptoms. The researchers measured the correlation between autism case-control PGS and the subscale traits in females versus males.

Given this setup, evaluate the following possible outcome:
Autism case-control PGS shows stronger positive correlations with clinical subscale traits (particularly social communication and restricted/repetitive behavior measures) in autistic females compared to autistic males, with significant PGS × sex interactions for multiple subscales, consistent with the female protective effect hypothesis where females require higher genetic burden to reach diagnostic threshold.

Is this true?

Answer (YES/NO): NO